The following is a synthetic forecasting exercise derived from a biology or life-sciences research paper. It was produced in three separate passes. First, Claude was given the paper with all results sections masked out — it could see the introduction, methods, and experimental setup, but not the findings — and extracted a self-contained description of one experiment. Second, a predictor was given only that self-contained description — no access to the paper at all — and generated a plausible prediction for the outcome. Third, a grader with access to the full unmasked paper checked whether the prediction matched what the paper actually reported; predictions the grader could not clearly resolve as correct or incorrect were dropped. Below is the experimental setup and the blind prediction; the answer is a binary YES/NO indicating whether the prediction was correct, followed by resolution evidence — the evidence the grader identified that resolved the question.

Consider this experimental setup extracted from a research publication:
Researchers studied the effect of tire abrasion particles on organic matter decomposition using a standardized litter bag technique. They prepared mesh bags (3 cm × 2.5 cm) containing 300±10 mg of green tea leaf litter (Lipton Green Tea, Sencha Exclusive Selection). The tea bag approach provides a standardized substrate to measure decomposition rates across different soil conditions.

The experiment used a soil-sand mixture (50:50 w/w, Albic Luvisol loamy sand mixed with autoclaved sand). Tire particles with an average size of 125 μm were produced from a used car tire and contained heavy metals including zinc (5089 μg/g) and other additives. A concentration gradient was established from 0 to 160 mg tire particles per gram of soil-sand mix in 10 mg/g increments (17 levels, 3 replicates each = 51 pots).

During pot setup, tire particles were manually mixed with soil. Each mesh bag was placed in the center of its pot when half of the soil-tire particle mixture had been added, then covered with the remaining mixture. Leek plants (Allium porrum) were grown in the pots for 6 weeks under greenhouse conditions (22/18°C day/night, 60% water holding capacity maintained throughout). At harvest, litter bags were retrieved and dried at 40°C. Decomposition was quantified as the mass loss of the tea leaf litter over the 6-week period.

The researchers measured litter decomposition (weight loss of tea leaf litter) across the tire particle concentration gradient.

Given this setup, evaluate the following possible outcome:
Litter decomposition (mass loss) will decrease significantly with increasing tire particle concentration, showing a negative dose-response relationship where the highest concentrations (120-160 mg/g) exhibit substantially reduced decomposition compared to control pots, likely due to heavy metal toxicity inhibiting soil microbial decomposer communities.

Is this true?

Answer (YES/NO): NO